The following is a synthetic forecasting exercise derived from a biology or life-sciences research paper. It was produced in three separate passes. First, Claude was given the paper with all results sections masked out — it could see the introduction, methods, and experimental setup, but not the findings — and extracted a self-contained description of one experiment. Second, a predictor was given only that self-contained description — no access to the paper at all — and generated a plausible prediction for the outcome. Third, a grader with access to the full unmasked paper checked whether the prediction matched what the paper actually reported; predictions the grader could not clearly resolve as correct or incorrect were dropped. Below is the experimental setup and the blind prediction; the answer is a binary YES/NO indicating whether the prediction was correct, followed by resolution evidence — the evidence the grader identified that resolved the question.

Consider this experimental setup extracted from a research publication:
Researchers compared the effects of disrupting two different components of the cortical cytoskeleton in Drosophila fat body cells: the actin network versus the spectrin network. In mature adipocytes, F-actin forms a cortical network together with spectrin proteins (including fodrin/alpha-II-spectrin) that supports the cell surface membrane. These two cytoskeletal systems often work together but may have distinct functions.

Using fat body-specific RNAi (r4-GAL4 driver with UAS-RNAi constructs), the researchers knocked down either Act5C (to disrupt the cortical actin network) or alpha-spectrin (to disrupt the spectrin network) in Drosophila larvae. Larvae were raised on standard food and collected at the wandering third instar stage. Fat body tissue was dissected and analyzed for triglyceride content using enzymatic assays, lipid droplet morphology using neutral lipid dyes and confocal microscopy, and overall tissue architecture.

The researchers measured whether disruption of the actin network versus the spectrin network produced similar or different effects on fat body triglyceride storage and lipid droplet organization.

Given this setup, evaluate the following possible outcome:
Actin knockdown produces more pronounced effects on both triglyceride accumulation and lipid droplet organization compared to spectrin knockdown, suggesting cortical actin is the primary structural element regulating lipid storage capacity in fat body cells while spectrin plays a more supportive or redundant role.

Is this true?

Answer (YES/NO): YES